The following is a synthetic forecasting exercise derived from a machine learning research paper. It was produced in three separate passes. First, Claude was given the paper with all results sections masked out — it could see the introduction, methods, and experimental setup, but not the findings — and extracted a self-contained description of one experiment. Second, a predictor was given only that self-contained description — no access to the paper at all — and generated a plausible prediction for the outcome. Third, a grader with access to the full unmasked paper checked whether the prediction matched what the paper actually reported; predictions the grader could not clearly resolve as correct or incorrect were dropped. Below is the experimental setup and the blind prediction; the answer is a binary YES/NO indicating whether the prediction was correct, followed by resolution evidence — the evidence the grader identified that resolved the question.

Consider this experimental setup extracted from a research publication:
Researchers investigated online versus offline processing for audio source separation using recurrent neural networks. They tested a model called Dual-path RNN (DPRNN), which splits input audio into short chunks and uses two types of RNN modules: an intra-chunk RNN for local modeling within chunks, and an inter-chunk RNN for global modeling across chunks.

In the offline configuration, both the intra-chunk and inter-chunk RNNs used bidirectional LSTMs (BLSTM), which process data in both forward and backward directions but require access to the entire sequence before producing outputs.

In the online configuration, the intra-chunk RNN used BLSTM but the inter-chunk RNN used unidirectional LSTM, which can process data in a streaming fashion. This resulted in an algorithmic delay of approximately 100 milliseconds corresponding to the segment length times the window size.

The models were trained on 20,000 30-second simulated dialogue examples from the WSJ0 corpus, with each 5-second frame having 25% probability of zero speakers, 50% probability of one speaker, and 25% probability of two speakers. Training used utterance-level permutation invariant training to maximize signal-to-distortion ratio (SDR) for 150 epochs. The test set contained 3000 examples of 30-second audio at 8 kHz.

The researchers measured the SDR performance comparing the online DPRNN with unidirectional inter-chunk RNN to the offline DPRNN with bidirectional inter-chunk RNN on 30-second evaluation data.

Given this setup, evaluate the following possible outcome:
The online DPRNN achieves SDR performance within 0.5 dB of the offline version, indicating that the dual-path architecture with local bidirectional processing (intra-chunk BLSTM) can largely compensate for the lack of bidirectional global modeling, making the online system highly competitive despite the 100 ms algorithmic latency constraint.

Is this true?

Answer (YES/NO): NO